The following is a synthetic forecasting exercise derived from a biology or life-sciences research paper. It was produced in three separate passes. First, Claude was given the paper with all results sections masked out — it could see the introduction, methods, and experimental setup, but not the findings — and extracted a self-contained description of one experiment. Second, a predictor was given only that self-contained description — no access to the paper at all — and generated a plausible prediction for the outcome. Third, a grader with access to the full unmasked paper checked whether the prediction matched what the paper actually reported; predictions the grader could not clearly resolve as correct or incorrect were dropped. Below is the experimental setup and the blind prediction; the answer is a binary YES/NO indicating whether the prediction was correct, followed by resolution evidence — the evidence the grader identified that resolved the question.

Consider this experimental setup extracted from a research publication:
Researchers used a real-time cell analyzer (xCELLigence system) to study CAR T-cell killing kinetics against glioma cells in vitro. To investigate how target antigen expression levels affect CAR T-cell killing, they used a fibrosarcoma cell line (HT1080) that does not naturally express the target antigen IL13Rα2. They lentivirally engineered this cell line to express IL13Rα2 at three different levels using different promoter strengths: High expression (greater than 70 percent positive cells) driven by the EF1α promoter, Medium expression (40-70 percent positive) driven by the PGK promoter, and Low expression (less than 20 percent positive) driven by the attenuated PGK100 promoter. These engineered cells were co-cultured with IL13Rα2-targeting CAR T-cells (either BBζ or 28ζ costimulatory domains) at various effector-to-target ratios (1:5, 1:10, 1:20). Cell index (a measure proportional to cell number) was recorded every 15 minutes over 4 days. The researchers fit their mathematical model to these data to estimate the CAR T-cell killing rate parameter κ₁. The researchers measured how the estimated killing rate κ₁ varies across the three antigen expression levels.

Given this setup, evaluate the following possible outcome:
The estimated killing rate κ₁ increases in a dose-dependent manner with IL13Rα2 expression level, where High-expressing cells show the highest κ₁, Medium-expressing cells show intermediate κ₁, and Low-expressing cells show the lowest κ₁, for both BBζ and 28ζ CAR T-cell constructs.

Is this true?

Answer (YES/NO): NO